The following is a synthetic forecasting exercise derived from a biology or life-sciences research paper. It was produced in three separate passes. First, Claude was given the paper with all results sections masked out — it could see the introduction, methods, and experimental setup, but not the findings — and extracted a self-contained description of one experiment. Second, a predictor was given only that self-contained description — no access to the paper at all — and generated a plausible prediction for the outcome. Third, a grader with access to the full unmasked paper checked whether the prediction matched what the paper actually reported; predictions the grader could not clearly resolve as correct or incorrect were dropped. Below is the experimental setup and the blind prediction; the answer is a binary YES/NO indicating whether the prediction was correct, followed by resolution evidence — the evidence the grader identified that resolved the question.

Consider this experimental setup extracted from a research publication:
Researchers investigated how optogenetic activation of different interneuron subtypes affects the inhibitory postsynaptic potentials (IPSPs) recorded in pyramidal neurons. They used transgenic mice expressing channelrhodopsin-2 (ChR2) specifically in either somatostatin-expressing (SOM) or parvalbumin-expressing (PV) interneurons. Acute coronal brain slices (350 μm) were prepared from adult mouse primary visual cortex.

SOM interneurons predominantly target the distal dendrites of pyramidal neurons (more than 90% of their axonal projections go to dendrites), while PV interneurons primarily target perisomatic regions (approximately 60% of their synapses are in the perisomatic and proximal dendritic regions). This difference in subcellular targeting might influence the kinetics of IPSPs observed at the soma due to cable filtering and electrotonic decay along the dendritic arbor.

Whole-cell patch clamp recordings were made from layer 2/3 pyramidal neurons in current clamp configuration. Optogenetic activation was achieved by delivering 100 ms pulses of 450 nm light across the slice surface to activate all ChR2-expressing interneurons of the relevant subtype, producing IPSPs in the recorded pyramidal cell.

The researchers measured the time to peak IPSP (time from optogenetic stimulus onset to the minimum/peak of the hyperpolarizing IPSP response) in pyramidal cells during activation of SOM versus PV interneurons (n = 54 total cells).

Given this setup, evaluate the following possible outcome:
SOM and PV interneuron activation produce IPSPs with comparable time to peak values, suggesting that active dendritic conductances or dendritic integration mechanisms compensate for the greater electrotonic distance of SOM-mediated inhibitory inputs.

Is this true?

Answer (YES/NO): NO